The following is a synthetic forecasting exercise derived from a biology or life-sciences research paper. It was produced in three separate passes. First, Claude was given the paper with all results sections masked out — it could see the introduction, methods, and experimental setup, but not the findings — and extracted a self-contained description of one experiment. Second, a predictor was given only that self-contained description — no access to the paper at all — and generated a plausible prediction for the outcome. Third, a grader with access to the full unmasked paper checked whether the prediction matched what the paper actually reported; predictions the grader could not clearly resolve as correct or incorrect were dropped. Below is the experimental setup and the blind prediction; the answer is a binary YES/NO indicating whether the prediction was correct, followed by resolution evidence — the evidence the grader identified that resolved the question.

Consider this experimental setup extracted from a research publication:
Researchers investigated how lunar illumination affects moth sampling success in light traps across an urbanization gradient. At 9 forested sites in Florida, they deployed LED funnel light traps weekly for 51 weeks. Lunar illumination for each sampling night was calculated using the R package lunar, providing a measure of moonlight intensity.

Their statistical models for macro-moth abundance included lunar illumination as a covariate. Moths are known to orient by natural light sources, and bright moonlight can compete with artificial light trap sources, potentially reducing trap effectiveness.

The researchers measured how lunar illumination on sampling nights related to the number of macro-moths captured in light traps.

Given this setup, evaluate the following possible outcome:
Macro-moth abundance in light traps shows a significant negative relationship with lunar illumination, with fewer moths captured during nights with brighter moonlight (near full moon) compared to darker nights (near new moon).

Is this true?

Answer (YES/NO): YES